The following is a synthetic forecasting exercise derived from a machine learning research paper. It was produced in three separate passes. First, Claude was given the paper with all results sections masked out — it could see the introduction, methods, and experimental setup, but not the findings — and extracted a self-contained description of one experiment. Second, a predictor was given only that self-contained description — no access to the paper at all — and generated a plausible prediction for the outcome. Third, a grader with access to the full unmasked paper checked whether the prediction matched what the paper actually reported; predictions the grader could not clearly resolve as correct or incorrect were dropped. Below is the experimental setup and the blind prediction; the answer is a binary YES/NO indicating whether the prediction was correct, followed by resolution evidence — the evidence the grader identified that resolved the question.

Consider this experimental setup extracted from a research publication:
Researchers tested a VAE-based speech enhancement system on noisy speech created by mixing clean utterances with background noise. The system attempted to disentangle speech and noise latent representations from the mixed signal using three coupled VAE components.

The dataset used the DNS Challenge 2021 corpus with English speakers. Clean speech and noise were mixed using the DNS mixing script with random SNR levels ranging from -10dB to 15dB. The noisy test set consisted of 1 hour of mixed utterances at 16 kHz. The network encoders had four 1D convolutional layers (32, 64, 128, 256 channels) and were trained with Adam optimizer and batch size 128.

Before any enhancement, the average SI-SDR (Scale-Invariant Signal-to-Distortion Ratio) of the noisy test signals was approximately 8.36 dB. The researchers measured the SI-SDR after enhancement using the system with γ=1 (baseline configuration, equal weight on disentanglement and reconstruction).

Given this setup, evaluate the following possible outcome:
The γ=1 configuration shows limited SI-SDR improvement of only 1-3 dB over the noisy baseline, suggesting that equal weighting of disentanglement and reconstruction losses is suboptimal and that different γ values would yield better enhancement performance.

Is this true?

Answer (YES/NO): YES